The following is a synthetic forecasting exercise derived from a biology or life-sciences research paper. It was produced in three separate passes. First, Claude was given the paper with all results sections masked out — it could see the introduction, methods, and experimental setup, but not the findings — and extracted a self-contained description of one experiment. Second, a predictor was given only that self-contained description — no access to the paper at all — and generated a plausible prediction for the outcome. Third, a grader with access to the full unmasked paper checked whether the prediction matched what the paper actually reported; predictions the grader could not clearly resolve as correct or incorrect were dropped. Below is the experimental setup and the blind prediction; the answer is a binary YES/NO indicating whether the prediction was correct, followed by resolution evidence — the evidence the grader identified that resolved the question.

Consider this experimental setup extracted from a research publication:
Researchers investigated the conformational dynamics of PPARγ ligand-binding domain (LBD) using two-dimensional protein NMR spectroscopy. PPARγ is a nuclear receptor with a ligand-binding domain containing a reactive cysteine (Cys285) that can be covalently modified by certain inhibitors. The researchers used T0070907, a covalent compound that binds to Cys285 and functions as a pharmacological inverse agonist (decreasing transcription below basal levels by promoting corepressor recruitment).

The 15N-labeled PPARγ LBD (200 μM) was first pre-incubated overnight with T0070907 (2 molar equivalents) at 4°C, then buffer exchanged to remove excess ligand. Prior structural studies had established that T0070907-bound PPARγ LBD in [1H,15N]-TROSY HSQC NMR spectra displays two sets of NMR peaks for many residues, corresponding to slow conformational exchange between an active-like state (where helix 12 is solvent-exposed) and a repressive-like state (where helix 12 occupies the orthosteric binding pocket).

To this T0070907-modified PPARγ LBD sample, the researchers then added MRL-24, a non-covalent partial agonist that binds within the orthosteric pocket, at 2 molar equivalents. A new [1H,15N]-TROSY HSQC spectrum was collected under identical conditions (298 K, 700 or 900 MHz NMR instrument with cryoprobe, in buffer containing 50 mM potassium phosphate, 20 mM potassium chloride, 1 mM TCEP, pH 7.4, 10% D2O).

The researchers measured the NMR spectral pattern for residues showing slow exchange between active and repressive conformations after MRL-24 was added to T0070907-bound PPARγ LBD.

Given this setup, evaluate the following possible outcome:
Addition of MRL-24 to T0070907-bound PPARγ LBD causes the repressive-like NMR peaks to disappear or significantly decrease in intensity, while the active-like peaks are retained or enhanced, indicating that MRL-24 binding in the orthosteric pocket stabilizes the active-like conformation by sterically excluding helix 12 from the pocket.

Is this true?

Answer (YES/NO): YES